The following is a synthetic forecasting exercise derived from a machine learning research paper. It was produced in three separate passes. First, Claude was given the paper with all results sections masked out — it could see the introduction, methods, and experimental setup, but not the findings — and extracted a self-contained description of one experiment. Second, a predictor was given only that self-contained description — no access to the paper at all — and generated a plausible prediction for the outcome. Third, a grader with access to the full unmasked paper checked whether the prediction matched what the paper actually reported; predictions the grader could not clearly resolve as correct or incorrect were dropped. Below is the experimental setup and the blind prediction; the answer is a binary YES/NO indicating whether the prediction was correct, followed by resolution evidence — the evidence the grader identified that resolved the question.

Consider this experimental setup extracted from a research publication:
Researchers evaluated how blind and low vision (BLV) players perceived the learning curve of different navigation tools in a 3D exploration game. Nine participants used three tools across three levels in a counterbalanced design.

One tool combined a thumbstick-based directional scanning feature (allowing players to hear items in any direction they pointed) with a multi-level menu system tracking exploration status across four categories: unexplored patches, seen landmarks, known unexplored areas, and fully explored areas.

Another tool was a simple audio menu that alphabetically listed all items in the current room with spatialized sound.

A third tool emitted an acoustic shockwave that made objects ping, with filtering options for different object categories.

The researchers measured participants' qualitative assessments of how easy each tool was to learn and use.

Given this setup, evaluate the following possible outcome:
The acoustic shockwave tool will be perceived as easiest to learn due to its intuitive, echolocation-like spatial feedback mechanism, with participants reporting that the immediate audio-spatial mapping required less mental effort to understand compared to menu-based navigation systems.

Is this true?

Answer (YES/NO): NO